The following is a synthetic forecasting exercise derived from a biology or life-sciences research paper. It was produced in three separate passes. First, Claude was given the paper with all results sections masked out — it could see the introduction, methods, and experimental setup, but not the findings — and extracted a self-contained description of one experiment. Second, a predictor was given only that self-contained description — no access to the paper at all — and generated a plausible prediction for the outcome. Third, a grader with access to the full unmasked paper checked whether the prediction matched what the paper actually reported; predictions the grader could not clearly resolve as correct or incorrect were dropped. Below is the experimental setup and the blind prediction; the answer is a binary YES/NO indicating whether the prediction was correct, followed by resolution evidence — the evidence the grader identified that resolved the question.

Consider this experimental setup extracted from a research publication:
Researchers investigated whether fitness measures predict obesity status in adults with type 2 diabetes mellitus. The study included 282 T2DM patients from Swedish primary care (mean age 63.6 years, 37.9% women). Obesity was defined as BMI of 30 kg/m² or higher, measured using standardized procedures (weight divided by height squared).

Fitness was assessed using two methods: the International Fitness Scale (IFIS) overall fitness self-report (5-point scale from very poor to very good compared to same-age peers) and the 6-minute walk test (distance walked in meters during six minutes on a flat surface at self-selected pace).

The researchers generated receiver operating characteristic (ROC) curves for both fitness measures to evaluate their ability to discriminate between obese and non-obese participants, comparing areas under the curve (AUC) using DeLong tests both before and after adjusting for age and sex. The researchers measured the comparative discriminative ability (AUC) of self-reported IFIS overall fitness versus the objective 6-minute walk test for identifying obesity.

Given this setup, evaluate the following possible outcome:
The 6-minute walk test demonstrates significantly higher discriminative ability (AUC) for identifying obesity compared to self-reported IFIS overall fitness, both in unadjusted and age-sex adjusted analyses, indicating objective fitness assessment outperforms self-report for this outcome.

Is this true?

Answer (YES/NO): NO